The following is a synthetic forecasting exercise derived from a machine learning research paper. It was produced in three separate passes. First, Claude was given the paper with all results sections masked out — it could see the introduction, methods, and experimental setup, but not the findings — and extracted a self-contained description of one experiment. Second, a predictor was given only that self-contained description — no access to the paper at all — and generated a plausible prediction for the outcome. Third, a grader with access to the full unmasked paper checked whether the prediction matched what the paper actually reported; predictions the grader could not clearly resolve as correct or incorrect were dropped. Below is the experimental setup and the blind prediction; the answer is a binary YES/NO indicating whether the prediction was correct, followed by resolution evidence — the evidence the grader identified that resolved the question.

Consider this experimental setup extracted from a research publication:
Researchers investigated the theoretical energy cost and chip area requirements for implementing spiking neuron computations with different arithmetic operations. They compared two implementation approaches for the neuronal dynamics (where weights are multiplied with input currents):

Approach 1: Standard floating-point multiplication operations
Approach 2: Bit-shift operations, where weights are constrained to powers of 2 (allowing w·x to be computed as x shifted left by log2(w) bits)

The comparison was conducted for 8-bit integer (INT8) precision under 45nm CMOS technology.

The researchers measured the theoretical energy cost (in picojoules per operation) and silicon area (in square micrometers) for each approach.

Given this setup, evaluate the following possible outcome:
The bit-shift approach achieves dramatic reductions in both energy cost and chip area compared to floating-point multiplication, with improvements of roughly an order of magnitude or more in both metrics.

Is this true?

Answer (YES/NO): NO